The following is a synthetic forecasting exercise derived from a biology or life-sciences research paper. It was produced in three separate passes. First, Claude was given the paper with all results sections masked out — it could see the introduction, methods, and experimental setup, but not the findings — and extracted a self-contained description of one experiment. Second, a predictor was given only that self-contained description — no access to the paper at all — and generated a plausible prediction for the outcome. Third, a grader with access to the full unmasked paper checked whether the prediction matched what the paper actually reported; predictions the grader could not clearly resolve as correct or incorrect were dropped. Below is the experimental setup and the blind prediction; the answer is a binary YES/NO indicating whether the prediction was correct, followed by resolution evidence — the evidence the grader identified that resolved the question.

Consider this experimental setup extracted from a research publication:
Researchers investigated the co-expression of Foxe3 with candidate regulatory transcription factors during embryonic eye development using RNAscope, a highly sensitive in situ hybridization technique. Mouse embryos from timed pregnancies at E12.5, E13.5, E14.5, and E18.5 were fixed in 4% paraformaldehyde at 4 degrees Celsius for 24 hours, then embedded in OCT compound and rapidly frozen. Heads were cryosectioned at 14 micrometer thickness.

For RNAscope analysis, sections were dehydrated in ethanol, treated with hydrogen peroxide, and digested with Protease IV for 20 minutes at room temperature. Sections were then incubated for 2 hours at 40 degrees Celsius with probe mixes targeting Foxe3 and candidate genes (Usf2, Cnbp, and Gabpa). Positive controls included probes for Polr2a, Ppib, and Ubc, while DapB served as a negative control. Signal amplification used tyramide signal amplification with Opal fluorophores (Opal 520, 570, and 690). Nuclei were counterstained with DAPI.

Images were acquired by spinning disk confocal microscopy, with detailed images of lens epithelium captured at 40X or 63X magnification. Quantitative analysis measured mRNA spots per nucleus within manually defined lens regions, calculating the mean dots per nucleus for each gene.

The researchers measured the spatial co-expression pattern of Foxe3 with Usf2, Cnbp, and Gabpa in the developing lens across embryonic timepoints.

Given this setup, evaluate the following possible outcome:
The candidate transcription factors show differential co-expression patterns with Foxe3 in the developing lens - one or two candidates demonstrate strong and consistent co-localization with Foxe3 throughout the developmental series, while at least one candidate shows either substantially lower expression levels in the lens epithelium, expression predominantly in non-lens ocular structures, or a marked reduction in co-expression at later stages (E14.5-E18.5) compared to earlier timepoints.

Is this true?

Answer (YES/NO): NO